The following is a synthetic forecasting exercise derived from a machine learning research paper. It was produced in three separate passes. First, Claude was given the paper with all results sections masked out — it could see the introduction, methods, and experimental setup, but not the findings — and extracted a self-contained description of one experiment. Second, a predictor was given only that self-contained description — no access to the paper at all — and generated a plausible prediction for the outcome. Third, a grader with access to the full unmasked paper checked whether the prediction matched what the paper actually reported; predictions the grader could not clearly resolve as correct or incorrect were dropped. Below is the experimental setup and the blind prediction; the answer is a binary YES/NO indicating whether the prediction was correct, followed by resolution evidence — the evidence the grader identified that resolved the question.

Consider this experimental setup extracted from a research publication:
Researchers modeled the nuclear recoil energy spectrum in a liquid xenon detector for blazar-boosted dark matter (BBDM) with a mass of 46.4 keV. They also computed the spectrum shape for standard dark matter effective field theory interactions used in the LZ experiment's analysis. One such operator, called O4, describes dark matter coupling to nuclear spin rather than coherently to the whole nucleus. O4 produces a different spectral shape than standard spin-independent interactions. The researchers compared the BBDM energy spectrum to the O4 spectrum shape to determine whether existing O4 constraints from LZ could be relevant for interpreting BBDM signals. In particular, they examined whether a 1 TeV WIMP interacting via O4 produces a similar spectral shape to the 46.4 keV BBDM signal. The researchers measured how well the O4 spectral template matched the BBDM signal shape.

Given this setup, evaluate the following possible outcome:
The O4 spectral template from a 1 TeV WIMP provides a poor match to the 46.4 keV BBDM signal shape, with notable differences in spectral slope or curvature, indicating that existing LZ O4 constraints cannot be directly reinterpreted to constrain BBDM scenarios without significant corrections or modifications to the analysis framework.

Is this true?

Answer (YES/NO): NO